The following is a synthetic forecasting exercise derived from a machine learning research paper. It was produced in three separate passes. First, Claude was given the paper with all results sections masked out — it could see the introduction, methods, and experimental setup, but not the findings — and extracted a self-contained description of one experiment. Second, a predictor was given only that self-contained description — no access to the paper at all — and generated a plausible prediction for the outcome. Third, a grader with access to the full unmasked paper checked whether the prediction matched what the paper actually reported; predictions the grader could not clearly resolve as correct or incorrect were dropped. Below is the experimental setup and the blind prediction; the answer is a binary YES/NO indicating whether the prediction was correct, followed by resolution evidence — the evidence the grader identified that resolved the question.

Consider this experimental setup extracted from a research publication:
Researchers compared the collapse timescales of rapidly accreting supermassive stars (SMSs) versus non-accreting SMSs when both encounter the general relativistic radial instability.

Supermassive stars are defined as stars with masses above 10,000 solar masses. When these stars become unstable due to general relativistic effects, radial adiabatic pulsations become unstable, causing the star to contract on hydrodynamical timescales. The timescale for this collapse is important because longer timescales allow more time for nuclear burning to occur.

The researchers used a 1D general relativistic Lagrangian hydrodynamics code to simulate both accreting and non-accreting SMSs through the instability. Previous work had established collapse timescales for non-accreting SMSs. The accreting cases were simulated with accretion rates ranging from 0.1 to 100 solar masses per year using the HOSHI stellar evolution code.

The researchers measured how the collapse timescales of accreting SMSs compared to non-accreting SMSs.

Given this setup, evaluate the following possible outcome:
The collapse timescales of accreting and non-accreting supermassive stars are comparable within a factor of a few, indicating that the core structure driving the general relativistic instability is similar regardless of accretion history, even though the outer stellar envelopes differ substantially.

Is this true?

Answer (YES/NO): NO